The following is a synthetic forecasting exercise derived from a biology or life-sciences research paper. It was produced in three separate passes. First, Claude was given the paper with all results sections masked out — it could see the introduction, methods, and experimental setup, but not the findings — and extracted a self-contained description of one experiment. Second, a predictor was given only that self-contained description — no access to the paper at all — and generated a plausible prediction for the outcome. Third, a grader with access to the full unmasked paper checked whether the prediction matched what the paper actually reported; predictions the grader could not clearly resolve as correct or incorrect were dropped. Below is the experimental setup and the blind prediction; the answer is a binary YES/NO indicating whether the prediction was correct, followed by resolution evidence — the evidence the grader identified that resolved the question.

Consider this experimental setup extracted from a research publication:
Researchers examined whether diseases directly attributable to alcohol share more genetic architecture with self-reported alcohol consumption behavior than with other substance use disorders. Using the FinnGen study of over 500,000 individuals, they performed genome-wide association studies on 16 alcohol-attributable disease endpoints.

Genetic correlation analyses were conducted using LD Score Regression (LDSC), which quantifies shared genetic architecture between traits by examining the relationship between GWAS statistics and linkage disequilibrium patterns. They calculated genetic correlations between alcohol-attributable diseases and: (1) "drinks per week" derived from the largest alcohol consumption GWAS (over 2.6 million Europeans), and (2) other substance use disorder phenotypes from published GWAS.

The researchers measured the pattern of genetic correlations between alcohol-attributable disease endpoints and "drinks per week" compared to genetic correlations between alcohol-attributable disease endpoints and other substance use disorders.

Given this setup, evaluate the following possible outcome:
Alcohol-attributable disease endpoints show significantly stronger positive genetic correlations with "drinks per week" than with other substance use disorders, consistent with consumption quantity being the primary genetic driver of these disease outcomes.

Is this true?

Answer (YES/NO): NO